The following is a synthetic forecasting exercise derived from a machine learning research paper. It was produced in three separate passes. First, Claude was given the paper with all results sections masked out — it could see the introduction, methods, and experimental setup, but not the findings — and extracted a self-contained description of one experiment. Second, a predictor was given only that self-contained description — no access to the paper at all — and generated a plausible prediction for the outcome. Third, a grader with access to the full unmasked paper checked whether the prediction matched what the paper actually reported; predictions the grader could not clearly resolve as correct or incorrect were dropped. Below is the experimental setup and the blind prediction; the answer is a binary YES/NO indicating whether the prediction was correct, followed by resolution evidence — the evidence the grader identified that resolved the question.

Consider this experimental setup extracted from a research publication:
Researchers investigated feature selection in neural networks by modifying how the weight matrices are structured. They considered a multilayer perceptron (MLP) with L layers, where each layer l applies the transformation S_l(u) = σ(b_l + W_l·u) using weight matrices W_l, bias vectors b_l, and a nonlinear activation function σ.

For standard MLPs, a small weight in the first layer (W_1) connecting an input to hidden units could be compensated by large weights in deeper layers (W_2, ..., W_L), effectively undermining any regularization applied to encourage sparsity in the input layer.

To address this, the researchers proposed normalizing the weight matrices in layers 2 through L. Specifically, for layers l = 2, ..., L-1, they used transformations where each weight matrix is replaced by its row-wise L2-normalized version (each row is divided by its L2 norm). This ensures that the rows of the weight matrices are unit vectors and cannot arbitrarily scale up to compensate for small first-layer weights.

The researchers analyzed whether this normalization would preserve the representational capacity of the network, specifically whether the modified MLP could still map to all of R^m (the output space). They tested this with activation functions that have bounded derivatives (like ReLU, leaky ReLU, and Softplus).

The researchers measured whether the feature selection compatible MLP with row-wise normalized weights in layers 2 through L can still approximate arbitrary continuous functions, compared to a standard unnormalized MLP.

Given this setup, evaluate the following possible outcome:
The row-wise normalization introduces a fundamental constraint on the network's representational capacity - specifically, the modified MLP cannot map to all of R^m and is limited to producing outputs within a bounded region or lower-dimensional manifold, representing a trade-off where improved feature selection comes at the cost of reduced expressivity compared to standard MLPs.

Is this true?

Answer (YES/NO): NO